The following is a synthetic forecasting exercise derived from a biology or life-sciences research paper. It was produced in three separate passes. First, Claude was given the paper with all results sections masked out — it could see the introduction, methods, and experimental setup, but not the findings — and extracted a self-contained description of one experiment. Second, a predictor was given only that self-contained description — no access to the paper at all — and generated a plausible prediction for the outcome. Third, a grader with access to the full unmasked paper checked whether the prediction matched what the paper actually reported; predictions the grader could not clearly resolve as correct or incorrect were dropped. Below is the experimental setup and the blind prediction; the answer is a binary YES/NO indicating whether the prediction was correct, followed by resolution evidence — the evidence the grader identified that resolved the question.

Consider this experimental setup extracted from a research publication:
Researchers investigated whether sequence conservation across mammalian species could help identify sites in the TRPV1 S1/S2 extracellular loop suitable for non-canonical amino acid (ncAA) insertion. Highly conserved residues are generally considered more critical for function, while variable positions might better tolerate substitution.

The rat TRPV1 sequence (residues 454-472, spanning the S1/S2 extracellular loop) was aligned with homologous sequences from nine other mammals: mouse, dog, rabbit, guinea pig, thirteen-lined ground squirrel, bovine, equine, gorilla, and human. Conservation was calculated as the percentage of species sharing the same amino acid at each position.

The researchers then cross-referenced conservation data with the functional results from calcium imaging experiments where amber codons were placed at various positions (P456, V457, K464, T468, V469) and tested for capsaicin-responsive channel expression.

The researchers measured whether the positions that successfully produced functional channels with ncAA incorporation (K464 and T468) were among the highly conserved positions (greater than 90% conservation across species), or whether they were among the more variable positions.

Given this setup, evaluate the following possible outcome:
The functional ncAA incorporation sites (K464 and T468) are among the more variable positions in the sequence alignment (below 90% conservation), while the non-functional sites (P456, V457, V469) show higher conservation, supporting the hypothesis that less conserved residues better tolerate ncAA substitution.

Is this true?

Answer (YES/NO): NO